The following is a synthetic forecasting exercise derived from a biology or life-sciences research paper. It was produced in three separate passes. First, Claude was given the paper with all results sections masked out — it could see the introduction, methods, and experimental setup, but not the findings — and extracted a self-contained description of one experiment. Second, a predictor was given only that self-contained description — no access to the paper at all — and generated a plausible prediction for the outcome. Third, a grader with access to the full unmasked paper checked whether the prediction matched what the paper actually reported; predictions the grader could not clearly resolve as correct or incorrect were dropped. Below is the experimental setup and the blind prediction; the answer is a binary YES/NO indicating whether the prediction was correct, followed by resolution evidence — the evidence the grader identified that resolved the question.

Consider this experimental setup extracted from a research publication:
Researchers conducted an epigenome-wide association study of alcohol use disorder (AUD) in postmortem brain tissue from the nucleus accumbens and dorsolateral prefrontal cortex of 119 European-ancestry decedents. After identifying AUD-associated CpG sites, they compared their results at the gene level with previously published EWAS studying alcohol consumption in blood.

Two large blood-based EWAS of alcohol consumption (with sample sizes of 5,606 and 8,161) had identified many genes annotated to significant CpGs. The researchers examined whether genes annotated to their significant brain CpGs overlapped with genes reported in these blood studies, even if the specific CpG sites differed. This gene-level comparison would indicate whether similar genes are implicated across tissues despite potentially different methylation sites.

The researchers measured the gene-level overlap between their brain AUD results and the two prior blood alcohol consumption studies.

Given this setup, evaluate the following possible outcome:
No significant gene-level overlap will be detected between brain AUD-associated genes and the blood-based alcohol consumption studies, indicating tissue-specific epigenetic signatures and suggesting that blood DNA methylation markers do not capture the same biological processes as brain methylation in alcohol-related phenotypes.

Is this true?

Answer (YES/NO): NO